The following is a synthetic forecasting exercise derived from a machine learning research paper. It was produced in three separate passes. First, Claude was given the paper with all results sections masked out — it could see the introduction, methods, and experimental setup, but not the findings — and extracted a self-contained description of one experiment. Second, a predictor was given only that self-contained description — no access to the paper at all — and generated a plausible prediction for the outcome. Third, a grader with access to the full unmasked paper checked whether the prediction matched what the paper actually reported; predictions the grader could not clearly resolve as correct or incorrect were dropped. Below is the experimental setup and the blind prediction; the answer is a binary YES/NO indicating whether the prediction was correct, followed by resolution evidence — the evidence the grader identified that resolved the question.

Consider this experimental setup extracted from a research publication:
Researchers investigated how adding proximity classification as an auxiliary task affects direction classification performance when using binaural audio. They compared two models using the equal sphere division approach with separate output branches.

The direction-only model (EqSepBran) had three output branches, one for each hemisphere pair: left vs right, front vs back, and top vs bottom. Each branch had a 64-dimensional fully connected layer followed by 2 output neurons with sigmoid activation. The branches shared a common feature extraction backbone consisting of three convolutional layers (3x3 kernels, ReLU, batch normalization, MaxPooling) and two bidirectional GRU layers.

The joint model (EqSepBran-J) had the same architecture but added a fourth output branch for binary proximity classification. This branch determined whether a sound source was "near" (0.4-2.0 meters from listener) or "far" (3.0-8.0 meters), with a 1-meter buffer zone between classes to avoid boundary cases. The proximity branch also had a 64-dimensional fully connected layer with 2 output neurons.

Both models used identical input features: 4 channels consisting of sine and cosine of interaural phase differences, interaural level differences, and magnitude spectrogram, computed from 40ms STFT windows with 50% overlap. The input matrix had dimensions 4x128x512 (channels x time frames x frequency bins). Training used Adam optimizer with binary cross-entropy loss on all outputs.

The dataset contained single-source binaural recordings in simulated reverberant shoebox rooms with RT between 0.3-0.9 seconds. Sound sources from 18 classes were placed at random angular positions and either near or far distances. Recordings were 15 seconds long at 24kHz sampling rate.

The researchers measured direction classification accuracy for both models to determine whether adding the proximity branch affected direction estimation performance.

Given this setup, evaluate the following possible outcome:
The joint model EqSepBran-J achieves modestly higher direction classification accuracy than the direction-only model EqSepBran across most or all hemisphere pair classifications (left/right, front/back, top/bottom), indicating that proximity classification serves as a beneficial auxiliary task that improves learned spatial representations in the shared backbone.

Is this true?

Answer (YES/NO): NO